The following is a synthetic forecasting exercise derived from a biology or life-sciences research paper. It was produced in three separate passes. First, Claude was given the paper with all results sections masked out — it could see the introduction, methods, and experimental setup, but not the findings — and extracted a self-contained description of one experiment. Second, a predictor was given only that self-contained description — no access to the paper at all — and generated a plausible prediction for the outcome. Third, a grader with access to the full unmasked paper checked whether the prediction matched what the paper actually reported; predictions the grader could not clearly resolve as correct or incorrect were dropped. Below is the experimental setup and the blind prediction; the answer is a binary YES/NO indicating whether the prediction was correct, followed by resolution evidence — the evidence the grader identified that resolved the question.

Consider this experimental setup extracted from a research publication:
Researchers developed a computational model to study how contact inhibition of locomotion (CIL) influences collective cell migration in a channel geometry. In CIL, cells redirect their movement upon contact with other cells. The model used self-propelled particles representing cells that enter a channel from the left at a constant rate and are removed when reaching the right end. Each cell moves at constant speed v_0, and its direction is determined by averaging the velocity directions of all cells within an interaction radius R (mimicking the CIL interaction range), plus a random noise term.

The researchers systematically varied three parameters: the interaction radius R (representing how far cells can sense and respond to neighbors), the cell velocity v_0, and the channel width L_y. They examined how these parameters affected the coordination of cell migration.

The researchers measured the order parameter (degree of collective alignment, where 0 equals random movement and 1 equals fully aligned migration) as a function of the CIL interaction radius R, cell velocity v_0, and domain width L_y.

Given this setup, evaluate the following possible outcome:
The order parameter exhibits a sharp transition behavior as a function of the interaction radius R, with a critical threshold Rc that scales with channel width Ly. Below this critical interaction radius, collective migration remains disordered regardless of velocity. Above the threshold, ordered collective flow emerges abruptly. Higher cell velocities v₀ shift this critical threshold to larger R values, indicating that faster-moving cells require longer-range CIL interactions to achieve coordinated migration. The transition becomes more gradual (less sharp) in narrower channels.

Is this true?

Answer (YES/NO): NO